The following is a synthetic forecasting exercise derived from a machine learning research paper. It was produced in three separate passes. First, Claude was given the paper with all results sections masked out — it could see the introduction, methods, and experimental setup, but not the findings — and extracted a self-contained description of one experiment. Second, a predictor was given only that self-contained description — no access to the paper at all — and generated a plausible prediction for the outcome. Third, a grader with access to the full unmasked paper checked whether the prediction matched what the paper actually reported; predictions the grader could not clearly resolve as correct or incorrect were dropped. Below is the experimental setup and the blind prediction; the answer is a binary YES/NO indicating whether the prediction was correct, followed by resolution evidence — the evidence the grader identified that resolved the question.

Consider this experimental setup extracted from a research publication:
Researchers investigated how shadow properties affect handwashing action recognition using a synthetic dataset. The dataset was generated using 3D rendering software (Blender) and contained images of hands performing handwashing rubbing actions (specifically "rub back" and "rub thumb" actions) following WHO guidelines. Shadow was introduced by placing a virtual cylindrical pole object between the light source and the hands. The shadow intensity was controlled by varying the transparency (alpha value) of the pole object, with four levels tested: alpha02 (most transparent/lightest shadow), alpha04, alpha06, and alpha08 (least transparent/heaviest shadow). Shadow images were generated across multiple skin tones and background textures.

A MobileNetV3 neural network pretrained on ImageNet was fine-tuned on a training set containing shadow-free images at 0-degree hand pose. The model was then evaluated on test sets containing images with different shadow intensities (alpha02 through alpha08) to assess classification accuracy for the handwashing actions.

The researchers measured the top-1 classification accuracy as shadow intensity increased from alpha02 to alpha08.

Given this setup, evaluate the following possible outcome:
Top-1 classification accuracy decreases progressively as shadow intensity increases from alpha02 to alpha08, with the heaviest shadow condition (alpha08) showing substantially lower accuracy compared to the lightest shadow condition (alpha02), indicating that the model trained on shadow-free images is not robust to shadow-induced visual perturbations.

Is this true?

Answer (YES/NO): YES